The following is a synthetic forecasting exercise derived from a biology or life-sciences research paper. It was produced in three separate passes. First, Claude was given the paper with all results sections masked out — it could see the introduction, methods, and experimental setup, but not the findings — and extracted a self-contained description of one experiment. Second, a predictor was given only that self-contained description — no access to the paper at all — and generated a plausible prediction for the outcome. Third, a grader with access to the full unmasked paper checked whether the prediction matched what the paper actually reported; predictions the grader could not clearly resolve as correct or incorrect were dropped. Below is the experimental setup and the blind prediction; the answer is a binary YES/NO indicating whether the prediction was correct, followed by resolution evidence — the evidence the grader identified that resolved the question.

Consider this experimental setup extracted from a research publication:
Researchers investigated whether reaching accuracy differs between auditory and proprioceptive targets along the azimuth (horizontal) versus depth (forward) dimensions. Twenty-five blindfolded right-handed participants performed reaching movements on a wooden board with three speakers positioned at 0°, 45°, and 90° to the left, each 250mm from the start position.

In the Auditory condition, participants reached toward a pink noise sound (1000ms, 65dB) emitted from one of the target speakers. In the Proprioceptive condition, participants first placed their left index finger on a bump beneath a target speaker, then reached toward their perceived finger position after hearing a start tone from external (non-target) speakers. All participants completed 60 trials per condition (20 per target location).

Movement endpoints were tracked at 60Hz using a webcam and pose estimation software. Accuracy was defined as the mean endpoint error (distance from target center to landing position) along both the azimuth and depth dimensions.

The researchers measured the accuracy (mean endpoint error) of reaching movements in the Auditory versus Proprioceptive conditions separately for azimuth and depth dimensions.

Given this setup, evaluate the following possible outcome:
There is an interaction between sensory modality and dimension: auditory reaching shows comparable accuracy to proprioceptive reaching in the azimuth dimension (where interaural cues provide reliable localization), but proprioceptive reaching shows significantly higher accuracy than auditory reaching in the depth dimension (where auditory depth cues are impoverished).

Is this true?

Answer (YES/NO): NO